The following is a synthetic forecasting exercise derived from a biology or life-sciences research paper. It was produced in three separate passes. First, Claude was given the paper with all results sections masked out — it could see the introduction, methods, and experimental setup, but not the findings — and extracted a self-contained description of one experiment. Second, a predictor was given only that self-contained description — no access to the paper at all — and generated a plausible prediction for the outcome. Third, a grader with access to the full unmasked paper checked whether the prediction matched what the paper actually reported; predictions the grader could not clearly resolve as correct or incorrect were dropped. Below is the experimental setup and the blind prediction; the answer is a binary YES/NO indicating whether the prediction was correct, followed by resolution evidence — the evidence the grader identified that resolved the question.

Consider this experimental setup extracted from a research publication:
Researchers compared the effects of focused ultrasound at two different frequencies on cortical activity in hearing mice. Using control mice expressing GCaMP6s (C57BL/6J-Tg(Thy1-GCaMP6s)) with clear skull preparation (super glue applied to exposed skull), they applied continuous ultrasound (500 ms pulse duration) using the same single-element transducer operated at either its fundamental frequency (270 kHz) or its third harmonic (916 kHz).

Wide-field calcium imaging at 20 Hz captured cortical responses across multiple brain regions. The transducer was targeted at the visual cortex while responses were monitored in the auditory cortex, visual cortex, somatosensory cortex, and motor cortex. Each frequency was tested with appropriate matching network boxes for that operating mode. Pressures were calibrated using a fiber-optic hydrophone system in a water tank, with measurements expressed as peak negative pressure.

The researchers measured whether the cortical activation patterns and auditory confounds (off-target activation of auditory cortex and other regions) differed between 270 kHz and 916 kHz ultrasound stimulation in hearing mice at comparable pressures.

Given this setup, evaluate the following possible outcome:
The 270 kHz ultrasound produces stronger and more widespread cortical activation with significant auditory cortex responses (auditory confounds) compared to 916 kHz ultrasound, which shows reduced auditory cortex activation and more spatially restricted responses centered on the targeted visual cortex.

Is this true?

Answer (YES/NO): NO